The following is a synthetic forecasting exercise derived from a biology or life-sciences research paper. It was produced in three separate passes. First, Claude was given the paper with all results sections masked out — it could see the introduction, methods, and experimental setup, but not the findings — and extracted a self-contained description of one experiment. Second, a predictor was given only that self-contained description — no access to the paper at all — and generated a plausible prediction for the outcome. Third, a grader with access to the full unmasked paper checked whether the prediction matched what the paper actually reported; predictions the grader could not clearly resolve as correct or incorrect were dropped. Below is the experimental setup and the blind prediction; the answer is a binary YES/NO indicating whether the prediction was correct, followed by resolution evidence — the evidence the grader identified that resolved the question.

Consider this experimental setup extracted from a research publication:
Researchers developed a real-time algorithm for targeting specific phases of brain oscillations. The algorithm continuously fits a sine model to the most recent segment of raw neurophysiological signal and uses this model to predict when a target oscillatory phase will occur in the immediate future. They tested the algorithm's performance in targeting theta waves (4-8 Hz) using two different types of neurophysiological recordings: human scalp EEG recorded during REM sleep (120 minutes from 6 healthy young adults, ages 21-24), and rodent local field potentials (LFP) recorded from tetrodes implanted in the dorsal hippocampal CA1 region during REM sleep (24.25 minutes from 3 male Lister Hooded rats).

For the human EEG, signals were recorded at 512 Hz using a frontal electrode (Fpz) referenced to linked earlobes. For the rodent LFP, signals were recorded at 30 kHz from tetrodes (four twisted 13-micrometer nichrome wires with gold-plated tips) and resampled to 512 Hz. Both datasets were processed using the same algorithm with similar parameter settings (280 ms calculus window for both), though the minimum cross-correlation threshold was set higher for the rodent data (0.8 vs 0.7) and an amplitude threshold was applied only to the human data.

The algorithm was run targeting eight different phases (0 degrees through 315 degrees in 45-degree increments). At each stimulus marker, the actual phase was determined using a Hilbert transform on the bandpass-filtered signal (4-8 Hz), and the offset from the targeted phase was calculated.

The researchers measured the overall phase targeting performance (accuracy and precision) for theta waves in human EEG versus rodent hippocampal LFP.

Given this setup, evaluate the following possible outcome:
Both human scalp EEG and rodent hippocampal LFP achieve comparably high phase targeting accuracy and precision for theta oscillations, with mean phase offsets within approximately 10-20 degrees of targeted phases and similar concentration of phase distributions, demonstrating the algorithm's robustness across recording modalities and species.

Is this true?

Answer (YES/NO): NO